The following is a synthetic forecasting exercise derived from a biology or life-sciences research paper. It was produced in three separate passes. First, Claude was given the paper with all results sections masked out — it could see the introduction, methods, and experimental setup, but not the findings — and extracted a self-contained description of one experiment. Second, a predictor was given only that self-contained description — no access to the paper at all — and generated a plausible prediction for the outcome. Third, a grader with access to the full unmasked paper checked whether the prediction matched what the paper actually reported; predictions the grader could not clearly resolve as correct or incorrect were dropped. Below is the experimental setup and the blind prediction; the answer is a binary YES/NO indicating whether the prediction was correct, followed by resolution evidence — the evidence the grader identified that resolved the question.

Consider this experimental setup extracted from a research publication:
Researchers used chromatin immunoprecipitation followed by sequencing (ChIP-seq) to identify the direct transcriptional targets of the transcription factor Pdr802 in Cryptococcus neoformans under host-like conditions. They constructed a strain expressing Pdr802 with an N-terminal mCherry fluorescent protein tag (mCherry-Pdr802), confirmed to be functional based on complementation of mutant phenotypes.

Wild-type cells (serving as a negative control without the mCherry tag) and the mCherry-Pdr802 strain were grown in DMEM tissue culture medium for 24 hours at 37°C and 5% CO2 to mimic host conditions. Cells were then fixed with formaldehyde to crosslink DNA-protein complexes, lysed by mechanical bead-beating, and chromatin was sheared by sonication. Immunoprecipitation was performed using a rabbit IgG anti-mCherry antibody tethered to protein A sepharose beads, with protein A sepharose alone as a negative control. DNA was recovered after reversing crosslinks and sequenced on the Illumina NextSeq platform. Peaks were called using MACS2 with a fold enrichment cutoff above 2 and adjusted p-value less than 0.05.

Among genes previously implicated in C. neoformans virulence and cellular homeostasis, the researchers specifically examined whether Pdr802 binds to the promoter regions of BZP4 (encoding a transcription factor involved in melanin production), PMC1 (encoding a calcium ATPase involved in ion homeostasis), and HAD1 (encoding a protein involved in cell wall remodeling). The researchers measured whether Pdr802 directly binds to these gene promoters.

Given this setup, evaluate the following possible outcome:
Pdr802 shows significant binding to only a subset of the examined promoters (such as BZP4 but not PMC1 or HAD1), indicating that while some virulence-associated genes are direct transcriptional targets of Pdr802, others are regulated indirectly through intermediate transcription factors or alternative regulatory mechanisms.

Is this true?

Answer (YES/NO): NO